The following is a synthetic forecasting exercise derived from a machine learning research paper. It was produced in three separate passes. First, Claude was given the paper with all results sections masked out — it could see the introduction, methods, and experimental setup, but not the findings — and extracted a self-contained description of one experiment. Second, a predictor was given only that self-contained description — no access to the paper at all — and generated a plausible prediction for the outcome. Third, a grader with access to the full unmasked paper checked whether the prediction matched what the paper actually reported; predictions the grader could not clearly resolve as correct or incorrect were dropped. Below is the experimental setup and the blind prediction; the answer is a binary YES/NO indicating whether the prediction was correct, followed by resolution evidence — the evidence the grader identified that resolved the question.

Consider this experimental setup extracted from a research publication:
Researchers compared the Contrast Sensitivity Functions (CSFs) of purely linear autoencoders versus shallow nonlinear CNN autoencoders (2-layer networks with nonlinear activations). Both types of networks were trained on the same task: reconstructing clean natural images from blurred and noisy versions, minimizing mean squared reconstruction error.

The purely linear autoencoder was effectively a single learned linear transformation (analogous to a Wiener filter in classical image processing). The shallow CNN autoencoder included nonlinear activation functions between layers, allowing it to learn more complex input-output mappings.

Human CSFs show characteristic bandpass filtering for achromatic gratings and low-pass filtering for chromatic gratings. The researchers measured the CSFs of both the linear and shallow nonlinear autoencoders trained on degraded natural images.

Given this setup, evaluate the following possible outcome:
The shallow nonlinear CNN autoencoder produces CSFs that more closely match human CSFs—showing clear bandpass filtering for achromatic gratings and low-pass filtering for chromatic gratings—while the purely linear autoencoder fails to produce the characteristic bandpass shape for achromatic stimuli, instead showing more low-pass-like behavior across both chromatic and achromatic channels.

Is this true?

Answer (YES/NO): NO